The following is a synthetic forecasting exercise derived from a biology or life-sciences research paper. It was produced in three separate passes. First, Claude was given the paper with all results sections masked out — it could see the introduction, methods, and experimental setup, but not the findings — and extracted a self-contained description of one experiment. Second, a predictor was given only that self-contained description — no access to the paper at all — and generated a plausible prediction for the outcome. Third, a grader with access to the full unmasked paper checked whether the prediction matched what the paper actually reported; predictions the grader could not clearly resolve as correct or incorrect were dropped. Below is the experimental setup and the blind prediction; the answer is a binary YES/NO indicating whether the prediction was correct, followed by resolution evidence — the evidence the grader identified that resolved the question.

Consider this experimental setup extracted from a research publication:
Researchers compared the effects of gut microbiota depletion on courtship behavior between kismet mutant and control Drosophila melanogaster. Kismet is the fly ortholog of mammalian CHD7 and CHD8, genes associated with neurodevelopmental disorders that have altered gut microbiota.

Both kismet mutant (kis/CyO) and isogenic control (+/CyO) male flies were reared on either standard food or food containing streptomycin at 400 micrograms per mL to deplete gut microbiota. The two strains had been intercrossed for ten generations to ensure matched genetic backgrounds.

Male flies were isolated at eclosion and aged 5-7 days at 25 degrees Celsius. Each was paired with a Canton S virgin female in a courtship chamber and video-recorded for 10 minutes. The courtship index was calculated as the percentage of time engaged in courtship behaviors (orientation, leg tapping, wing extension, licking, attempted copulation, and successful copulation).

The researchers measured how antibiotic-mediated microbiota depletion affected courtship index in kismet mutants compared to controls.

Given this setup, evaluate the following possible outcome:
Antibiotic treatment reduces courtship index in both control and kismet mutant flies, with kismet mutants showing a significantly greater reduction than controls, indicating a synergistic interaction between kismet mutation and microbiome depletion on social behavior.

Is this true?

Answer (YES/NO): NO